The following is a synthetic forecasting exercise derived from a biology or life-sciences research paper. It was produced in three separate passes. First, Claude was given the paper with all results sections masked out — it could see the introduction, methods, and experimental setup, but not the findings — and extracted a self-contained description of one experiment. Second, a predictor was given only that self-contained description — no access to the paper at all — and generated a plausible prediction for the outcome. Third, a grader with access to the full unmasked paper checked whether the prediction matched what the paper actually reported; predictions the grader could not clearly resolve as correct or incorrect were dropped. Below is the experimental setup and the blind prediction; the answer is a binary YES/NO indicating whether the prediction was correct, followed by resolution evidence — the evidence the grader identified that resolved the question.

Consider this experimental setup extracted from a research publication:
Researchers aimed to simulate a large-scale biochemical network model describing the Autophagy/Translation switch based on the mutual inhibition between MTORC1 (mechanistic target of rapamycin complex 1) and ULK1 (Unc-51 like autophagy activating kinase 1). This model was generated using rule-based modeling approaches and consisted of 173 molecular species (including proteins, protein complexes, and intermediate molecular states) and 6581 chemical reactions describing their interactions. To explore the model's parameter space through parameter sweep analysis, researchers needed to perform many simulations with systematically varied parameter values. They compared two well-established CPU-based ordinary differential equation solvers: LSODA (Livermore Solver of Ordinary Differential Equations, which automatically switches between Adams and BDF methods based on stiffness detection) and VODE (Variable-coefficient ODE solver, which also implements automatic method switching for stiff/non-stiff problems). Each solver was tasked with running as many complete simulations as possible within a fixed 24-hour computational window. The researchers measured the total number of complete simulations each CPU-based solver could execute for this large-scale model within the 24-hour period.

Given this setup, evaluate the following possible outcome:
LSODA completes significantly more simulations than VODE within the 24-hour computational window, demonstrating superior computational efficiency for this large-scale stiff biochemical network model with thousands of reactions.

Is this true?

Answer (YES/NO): YES